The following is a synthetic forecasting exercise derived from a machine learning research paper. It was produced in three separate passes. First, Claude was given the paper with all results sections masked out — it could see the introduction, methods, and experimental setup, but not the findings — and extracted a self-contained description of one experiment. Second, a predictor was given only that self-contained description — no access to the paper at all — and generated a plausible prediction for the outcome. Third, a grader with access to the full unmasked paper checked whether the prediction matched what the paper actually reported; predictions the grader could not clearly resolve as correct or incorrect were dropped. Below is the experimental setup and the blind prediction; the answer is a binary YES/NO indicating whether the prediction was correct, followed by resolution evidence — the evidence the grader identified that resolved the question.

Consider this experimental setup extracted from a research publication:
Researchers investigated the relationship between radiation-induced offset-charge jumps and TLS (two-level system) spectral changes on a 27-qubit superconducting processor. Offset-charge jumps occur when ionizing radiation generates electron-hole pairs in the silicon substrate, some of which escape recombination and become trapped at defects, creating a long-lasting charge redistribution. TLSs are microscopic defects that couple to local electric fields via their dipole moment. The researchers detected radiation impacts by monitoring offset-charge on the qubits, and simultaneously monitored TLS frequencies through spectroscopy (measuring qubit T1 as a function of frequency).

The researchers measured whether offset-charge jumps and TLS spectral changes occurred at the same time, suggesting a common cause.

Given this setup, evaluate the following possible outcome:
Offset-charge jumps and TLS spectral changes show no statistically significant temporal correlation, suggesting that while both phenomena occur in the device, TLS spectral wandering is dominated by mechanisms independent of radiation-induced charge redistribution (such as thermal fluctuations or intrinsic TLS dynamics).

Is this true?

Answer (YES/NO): NO